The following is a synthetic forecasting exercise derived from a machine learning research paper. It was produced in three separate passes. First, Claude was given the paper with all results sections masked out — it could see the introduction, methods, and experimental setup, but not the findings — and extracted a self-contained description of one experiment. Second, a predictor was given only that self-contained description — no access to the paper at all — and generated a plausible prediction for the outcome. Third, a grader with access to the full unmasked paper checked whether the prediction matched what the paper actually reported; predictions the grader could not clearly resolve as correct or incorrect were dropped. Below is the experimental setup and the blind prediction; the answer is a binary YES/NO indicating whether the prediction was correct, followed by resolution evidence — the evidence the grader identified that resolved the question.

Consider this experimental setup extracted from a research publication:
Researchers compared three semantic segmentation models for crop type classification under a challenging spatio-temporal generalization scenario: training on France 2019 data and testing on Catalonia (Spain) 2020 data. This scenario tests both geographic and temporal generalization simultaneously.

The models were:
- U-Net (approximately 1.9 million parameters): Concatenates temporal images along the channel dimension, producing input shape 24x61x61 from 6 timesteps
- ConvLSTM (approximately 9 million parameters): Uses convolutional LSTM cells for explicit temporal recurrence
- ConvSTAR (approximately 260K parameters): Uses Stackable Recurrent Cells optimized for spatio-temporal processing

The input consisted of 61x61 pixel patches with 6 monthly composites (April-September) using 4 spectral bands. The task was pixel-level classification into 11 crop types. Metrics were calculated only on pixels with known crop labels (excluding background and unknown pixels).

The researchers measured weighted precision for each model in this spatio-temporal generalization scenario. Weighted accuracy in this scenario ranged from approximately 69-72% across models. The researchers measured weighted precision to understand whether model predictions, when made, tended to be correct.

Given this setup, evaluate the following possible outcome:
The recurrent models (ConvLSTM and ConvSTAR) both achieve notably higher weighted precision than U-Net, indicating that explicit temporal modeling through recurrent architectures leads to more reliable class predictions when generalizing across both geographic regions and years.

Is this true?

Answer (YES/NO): NO